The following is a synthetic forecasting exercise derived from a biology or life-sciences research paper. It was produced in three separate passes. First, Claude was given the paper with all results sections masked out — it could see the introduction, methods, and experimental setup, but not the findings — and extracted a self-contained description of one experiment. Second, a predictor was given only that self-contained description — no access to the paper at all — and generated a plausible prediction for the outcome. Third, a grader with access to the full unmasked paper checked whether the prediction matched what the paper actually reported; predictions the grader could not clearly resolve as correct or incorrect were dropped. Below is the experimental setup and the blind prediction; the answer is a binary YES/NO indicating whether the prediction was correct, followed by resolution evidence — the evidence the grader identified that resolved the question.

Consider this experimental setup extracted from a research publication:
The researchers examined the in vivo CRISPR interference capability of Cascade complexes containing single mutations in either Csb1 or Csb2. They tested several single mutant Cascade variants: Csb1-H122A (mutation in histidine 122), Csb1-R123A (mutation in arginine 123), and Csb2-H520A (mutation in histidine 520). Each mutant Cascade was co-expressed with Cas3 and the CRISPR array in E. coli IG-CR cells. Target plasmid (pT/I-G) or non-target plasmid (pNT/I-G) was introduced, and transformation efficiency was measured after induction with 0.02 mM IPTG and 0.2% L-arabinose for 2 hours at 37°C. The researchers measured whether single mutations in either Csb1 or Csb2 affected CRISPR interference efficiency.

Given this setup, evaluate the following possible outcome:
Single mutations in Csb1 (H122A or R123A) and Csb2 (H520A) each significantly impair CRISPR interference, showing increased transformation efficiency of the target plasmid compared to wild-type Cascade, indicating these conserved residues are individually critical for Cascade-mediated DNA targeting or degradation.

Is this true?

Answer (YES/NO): NO